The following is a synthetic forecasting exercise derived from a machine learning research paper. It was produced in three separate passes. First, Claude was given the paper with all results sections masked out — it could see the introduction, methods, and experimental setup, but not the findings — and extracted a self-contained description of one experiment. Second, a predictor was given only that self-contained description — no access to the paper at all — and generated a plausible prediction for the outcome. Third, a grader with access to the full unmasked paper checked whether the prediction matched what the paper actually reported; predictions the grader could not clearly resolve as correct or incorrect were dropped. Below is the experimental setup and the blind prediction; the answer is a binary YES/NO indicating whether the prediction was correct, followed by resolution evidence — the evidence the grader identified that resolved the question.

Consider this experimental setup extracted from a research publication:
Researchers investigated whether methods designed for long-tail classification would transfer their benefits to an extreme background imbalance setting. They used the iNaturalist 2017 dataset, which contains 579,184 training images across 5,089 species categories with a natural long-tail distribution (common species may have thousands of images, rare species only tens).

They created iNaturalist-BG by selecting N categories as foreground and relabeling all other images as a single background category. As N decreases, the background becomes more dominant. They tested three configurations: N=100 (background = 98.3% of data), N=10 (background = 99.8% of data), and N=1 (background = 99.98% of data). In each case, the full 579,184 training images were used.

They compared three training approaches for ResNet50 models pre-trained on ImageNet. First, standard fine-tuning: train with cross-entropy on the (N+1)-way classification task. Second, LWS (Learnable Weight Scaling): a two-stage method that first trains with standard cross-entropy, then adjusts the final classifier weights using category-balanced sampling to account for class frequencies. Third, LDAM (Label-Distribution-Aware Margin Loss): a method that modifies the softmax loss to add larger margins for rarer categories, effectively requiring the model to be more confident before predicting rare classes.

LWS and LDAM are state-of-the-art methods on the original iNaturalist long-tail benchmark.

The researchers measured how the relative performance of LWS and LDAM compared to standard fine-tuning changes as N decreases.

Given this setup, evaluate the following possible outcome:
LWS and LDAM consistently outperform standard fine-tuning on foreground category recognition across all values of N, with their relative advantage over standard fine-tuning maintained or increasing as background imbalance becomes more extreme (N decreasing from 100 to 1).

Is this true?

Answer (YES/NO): NO